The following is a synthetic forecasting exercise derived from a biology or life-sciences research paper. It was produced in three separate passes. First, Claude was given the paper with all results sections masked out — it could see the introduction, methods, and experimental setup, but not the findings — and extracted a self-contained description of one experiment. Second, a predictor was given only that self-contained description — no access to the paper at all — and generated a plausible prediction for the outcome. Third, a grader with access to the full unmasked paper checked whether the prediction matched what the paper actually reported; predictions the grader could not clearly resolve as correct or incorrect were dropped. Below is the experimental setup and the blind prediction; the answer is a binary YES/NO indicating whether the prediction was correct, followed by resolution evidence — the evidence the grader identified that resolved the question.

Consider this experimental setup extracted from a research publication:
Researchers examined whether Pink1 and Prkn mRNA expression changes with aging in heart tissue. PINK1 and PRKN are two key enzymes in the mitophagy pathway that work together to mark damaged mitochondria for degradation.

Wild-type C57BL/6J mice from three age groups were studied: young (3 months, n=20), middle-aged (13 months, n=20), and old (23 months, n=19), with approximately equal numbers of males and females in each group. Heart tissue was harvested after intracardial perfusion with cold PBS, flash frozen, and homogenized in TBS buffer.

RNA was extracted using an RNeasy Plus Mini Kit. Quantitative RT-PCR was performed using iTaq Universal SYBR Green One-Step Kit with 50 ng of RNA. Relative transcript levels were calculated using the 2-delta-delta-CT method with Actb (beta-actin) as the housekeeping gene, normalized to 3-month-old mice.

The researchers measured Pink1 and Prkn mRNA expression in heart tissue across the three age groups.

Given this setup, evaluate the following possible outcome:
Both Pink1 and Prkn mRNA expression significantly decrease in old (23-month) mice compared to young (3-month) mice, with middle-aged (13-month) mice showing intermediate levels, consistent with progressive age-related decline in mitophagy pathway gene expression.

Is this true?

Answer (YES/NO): NO